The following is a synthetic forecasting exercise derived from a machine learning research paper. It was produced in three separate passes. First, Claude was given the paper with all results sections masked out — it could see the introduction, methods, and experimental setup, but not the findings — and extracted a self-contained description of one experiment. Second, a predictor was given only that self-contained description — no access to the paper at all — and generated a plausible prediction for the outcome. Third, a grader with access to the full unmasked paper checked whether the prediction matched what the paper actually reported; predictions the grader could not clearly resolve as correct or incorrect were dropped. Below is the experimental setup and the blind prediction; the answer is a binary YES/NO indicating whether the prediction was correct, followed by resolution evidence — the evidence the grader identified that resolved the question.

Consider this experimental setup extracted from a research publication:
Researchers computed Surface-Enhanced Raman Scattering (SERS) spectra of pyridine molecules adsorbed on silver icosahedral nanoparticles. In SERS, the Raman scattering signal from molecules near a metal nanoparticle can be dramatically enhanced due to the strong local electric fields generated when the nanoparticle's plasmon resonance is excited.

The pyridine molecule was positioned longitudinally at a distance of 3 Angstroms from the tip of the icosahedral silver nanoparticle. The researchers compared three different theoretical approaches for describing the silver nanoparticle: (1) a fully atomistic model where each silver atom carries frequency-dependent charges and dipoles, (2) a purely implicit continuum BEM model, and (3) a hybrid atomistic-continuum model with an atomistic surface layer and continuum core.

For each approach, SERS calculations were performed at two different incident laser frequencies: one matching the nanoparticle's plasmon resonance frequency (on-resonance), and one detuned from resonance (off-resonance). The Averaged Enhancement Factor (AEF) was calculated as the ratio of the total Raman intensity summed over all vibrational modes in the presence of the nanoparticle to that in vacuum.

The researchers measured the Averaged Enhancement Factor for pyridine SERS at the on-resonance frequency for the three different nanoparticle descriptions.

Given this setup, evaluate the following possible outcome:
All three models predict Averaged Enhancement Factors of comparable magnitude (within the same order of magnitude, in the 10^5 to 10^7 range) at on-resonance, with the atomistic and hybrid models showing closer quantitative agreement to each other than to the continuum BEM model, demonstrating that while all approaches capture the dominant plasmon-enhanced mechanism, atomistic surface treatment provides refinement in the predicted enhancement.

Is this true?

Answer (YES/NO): NO